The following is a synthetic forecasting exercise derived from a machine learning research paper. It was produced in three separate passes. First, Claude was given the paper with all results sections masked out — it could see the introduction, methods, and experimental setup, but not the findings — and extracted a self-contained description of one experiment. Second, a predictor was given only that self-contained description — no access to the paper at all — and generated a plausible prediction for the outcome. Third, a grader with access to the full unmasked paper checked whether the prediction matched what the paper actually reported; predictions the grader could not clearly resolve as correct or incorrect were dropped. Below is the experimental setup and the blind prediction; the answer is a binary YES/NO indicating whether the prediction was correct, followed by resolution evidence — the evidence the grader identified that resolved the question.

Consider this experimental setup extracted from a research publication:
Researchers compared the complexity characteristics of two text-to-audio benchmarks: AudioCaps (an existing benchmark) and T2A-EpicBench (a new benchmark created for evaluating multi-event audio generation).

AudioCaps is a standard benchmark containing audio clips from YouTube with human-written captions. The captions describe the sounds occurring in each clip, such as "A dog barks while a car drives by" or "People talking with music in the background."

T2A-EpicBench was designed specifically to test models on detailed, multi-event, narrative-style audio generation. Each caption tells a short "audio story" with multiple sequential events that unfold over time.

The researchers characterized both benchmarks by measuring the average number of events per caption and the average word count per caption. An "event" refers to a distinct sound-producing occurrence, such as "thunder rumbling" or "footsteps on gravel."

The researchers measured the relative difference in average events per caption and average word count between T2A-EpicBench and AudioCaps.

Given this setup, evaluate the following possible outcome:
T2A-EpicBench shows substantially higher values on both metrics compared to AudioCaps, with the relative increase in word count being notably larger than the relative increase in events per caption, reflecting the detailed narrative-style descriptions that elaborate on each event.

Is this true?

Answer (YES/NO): YES